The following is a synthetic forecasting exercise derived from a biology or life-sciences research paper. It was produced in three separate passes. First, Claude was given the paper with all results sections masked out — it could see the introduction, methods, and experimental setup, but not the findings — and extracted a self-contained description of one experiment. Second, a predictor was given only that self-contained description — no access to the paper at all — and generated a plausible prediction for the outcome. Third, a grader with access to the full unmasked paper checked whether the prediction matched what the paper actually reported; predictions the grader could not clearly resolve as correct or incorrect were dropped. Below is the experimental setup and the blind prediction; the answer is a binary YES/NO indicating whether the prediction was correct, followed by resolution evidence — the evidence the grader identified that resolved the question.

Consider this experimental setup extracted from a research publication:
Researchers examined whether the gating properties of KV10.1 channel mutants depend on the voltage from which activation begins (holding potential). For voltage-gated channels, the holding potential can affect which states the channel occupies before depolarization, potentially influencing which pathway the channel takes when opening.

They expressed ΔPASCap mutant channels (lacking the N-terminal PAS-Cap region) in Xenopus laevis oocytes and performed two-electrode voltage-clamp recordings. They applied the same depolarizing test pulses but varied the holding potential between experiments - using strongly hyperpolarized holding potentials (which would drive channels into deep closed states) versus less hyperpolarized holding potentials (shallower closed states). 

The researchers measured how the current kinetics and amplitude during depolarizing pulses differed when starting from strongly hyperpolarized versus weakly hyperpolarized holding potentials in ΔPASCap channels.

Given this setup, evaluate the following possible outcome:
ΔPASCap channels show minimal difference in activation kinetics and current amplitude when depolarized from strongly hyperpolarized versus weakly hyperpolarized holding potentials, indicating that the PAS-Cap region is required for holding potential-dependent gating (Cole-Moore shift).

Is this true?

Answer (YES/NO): NO